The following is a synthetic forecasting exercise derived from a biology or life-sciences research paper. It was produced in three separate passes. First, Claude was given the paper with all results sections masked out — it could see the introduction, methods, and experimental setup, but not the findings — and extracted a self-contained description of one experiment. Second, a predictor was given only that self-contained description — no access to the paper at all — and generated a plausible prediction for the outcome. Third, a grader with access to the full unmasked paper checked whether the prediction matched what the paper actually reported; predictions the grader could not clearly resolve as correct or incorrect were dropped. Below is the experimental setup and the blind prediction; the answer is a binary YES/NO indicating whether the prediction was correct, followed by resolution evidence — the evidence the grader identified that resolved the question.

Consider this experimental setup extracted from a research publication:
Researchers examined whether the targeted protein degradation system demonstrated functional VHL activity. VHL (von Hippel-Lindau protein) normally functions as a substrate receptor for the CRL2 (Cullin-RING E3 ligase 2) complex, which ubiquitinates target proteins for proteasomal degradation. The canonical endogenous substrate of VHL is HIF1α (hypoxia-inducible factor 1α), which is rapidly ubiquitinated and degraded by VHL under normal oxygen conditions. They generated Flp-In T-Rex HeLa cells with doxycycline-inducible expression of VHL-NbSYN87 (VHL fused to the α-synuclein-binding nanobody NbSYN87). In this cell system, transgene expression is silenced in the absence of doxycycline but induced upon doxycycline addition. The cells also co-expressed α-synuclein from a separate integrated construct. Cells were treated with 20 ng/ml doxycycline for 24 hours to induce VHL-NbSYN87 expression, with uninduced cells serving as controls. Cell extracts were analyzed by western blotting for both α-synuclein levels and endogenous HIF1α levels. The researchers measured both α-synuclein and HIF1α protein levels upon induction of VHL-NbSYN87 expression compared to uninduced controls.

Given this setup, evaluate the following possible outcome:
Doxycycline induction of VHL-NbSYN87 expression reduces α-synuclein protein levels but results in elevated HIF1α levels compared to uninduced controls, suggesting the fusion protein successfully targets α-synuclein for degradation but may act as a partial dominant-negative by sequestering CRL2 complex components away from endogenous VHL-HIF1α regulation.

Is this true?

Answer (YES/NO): NO